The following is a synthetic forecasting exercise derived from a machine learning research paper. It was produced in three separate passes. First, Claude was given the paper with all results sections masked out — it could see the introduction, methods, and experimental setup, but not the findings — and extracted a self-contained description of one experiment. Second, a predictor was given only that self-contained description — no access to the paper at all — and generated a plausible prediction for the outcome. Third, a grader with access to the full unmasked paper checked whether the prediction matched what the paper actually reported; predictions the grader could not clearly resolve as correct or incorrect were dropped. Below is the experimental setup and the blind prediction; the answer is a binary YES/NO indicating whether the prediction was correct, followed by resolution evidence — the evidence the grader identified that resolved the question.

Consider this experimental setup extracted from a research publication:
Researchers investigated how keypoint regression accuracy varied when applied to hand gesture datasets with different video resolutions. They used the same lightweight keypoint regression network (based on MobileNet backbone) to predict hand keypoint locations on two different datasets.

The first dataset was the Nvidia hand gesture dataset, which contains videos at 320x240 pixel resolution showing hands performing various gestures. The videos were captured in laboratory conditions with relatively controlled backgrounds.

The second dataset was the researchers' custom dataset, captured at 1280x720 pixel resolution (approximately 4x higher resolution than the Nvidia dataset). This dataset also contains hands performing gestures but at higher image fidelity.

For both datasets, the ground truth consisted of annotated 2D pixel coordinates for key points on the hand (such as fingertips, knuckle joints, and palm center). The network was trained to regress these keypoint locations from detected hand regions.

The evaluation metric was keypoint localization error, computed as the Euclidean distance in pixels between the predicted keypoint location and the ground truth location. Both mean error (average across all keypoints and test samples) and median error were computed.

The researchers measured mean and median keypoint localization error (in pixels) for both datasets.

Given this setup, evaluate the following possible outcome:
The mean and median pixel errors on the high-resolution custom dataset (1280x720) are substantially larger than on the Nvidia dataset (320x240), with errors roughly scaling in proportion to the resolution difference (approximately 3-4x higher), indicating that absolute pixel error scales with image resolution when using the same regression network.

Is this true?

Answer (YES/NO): NO